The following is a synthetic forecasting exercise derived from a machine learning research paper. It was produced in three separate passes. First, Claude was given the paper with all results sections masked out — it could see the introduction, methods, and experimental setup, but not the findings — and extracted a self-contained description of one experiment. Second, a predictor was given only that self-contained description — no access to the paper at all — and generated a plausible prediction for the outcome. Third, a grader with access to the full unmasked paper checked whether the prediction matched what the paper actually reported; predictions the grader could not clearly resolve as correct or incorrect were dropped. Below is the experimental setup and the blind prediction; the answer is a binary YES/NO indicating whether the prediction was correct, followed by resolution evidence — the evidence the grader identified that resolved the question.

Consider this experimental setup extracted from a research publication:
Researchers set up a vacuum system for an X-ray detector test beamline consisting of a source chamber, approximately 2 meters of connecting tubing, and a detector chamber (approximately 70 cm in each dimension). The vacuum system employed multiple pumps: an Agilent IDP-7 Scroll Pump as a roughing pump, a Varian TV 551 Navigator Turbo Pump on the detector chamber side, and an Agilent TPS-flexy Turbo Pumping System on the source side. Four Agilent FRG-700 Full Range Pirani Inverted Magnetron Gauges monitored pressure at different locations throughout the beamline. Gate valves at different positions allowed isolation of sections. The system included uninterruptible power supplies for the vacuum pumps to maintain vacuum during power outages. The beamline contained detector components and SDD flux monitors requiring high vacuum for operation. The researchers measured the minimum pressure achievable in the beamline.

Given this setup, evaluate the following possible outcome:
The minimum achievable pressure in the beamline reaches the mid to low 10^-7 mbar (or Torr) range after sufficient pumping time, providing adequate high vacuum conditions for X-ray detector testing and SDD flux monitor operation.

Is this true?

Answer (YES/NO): NO